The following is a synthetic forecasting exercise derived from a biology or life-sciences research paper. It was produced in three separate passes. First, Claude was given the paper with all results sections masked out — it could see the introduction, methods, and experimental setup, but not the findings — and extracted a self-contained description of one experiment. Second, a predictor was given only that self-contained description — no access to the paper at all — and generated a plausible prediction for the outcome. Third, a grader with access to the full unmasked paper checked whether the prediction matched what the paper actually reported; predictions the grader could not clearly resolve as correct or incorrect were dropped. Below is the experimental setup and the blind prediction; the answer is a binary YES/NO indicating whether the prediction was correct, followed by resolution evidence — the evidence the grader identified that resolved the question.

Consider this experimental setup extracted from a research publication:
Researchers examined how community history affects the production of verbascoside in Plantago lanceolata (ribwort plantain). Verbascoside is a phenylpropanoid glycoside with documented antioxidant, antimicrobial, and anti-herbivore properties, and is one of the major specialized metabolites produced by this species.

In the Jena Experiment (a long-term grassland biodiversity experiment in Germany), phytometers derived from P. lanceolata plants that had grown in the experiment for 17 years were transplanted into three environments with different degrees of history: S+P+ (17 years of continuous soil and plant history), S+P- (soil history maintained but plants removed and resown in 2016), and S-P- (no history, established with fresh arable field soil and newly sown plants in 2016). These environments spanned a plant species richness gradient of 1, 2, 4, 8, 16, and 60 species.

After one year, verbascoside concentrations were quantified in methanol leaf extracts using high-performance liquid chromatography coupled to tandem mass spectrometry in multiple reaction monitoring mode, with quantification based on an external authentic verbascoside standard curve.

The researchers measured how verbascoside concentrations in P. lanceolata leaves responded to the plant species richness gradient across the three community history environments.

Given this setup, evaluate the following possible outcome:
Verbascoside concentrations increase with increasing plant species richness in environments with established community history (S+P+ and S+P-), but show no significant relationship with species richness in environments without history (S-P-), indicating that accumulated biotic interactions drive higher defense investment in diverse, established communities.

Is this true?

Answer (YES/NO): NO